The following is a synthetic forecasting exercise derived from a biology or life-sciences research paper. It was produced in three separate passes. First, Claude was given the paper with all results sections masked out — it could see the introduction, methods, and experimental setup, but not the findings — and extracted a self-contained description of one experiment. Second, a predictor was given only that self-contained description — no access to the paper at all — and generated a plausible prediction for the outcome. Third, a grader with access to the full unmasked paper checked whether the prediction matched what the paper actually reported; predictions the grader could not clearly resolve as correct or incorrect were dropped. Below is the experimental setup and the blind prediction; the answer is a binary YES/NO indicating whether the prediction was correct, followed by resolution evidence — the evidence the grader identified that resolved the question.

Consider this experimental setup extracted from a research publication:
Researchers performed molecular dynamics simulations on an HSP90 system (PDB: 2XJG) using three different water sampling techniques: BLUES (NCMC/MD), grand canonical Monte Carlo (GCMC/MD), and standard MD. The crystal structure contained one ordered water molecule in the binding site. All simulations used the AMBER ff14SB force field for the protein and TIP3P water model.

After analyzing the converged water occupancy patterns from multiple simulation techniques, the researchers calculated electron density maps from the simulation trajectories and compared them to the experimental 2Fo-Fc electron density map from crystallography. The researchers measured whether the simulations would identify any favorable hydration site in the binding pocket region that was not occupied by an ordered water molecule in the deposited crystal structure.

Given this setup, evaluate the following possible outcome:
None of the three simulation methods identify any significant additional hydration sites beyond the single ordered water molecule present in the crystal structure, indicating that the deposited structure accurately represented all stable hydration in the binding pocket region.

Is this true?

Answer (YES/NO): NO